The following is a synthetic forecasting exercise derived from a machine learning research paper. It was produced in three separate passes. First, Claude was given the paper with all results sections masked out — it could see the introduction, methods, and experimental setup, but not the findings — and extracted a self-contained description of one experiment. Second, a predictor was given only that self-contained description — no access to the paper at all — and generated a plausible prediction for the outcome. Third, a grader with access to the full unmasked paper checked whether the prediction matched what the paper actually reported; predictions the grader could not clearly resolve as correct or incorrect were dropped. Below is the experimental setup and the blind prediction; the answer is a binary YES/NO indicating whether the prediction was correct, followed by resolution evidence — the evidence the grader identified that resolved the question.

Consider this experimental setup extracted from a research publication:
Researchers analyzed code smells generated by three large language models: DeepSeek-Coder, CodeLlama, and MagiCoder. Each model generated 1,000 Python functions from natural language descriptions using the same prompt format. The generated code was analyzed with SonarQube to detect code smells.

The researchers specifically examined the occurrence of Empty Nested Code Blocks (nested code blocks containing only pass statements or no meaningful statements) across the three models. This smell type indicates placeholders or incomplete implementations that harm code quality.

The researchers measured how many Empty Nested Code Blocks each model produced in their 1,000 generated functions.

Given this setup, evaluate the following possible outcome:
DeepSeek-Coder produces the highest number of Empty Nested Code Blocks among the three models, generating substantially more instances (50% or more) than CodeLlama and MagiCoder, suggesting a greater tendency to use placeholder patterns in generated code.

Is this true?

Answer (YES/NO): NO